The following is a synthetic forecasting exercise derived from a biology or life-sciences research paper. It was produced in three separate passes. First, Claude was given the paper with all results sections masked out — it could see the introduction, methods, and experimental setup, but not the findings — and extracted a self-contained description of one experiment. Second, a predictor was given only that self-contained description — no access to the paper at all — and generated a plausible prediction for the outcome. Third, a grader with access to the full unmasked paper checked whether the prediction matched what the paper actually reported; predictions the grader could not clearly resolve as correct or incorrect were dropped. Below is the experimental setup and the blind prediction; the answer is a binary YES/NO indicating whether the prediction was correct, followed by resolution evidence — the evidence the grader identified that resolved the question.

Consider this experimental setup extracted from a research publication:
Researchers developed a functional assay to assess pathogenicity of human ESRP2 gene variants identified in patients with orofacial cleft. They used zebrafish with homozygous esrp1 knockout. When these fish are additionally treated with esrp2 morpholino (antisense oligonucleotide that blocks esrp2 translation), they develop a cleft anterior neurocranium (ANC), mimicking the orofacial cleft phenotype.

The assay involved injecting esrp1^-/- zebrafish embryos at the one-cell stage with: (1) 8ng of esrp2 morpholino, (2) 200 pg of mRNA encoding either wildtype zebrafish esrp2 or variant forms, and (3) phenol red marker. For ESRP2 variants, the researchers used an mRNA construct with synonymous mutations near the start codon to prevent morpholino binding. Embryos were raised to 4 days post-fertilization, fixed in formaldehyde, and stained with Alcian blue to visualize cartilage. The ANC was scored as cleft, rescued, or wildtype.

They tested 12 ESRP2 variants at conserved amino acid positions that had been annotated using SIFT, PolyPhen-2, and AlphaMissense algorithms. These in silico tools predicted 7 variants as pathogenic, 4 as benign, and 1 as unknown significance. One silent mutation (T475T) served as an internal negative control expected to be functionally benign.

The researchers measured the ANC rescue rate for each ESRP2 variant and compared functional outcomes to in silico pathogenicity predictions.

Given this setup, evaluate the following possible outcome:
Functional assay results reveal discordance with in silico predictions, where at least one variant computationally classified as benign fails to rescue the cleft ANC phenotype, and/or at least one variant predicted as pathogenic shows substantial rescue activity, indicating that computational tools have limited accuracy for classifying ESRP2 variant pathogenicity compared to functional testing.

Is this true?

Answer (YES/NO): YES